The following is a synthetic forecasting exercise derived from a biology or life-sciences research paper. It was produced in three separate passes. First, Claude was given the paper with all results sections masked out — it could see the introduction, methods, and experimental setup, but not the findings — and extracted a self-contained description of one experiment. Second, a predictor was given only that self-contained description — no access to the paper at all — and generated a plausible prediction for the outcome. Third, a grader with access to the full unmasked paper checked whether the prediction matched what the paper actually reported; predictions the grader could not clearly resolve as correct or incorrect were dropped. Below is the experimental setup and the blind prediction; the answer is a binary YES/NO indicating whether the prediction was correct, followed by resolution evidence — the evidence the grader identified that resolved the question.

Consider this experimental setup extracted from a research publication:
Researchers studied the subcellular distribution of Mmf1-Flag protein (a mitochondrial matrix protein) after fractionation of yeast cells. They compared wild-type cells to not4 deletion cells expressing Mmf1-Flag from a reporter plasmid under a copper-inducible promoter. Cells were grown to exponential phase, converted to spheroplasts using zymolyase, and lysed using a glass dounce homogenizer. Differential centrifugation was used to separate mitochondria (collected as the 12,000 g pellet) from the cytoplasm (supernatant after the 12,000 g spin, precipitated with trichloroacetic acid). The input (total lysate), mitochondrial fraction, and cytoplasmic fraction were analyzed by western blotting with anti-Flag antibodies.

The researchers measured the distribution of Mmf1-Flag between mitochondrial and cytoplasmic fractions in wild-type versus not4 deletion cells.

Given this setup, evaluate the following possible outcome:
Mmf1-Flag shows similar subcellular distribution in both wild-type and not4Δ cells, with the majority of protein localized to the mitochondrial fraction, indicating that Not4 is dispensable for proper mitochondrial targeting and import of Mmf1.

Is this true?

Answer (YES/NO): NO